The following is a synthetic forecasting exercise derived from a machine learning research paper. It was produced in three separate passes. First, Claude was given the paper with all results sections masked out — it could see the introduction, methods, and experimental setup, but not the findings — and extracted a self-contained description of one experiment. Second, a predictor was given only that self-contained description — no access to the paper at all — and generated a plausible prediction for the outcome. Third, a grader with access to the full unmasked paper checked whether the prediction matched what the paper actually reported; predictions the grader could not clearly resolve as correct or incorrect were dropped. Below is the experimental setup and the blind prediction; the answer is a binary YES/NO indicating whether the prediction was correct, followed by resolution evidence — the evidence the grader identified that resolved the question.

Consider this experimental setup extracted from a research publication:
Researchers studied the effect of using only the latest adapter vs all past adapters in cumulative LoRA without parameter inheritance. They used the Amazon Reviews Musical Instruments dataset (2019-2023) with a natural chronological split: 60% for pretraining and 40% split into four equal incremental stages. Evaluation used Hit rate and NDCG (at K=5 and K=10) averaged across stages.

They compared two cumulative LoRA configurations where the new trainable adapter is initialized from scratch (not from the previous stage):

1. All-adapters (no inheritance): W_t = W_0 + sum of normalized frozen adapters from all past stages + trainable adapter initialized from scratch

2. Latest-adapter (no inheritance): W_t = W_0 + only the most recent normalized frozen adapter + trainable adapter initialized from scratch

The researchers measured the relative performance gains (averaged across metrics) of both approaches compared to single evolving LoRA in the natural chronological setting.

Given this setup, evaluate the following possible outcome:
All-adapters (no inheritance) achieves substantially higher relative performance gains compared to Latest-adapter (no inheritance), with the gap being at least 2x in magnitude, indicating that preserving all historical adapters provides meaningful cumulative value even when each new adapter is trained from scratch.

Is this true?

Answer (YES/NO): NO